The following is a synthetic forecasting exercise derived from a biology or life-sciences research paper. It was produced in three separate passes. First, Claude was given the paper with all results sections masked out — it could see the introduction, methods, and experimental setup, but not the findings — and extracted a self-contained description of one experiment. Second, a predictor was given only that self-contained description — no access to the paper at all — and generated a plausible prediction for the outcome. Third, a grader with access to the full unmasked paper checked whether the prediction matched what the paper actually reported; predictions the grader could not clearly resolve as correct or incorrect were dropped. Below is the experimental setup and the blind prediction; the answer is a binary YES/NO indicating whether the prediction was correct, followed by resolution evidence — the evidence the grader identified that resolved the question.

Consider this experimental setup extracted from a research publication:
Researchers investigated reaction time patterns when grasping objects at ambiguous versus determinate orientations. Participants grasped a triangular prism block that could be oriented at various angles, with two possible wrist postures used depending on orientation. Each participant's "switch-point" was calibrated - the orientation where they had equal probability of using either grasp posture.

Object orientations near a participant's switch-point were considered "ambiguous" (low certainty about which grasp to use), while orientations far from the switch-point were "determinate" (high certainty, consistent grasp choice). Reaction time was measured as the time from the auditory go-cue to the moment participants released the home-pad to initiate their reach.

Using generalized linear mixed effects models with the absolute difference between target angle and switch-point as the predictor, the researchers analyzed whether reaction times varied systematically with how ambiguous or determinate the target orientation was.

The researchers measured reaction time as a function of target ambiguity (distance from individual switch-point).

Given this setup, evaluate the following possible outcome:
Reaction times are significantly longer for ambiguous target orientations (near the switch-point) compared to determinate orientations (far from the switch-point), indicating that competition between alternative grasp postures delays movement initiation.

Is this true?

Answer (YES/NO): YES